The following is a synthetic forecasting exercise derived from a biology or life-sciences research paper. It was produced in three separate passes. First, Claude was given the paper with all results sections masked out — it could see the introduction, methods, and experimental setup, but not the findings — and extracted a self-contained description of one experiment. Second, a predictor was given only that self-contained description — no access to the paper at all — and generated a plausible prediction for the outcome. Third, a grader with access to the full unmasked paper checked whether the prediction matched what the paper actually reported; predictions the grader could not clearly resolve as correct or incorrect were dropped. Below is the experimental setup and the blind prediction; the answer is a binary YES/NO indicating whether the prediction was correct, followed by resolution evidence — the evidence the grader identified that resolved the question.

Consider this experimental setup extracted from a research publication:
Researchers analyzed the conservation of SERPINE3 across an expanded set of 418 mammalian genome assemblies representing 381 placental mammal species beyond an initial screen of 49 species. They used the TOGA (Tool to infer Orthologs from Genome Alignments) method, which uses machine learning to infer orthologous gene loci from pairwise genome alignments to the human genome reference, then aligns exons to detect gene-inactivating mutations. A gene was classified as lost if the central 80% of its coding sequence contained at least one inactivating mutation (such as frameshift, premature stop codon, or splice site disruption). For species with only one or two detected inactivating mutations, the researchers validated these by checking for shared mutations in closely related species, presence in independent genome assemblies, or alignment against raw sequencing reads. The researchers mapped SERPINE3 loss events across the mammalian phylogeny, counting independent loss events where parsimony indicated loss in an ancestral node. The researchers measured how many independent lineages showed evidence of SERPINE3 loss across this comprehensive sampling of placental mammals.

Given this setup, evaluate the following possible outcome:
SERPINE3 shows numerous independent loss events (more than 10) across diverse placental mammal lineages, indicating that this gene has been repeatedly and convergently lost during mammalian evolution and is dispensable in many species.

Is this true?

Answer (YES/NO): YES